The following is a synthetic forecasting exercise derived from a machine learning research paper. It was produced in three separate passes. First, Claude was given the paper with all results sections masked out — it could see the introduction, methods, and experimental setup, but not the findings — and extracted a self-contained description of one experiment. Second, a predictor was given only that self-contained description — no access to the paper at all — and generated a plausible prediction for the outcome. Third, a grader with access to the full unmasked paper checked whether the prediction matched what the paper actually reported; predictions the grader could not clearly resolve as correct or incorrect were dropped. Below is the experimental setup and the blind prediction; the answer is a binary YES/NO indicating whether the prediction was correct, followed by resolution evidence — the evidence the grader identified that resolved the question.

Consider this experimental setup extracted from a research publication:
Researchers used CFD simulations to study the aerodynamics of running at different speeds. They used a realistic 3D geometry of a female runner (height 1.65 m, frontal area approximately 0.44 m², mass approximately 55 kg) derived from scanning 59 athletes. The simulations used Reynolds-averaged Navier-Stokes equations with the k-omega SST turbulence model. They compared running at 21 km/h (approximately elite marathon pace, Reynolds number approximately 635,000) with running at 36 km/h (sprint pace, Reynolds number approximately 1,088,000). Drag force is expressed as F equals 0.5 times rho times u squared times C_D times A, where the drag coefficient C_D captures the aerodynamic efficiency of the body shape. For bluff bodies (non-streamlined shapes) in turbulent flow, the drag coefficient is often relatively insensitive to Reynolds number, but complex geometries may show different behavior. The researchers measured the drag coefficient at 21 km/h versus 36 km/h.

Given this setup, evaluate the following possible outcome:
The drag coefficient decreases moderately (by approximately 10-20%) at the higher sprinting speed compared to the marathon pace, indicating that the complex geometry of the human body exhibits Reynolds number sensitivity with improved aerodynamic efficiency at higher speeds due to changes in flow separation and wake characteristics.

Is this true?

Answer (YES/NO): NO